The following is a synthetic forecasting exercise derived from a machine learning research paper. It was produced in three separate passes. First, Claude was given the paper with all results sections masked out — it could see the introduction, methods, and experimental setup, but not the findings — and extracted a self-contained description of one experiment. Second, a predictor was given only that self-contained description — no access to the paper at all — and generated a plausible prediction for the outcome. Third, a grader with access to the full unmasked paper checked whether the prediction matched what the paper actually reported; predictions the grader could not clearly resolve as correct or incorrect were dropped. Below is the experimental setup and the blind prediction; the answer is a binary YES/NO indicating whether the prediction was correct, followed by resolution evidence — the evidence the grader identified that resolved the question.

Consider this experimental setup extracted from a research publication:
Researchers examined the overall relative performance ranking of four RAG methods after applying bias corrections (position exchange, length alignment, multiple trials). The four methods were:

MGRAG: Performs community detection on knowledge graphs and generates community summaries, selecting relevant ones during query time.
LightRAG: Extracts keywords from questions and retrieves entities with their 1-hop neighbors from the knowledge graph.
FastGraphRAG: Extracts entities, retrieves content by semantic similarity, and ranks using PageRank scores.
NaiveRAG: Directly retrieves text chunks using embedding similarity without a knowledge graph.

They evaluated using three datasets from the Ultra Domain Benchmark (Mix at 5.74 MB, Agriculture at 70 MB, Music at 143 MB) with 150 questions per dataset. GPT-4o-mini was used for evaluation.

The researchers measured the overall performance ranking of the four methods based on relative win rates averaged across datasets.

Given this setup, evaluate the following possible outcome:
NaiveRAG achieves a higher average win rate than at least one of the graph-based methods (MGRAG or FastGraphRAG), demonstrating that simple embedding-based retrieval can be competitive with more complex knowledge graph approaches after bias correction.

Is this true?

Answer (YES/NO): NO